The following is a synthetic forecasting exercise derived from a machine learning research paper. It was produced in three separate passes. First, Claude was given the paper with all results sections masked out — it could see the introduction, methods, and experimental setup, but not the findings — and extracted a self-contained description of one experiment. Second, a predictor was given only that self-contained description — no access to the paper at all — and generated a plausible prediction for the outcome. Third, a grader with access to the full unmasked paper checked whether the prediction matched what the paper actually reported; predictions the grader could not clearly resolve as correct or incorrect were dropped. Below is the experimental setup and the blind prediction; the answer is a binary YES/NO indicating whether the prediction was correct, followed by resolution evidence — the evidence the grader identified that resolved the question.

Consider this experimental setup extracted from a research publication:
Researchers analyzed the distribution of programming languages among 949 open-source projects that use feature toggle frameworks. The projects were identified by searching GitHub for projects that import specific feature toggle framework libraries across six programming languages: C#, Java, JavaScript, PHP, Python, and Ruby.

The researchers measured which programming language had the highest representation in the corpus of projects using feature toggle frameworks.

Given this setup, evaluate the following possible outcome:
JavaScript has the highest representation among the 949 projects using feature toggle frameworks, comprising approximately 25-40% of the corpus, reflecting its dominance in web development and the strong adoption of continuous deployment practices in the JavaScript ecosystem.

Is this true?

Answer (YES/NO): YES